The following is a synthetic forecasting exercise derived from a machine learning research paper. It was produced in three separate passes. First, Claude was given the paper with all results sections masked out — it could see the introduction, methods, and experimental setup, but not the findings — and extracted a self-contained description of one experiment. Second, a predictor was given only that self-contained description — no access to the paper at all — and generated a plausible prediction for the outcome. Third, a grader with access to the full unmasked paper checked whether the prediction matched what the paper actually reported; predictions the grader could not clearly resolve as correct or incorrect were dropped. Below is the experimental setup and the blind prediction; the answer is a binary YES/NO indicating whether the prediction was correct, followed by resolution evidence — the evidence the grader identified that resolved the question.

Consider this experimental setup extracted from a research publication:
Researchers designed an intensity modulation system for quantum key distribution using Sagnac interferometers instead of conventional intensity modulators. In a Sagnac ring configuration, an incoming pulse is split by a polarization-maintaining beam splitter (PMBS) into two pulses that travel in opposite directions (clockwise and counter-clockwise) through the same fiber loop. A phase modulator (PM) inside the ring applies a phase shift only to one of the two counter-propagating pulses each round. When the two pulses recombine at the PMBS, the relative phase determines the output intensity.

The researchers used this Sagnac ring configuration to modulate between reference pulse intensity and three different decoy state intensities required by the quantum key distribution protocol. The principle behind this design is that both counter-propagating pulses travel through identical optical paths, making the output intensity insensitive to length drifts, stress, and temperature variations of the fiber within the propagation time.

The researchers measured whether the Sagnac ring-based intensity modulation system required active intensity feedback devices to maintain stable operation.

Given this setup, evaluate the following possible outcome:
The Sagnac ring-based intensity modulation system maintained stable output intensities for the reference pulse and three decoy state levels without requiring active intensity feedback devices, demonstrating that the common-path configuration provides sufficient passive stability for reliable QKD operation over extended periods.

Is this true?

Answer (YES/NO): YES